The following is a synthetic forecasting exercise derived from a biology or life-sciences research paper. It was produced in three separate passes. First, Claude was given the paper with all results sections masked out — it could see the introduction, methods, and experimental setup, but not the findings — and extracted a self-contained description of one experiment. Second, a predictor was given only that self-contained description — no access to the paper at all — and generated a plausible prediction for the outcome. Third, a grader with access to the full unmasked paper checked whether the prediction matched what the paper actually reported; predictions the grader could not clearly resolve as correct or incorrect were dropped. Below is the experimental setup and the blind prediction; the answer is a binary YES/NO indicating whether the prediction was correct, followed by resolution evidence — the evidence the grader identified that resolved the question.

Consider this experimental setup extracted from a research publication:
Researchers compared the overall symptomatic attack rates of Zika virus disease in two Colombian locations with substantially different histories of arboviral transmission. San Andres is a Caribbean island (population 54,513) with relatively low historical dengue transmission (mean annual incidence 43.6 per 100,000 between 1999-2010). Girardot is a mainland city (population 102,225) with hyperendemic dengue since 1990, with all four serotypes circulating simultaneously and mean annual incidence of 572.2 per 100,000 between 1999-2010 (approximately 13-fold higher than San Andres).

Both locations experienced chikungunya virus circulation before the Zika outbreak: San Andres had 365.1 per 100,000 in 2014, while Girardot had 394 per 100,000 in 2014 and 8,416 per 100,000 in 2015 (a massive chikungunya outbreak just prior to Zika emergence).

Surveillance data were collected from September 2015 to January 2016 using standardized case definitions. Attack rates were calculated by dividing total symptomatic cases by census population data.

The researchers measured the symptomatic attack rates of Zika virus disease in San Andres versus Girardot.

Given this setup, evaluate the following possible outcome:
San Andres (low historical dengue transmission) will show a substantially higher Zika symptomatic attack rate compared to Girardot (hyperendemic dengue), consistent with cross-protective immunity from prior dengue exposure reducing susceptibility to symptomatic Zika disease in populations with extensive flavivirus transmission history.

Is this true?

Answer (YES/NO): NO